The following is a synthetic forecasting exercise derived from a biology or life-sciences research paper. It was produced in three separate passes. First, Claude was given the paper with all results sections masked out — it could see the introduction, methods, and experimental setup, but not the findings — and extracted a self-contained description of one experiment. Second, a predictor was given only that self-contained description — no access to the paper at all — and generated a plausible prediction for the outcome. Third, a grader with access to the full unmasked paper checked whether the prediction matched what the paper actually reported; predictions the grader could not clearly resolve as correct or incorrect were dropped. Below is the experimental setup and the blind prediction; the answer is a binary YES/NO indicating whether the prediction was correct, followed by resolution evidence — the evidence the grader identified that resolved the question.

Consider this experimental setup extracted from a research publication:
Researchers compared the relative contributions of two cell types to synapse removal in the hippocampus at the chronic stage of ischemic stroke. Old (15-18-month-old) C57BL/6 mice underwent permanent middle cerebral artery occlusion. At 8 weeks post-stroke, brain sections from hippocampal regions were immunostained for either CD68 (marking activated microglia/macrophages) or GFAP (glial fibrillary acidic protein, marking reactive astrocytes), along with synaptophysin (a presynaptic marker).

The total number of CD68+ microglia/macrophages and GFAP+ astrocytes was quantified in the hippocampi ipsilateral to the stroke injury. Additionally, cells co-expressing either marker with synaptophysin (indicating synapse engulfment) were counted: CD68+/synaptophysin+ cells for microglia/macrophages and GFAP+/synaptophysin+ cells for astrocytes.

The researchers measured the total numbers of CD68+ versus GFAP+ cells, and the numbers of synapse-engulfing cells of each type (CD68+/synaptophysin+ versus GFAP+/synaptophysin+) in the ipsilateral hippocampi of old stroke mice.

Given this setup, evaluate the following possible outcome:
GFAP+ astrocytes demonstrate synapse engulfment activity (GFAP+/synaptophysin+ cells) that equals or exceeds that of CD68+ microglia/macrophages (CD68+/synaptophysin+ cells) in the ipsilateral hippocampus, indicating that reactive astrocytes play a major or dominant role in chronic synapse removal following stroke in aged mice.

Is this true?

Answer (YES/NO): YES